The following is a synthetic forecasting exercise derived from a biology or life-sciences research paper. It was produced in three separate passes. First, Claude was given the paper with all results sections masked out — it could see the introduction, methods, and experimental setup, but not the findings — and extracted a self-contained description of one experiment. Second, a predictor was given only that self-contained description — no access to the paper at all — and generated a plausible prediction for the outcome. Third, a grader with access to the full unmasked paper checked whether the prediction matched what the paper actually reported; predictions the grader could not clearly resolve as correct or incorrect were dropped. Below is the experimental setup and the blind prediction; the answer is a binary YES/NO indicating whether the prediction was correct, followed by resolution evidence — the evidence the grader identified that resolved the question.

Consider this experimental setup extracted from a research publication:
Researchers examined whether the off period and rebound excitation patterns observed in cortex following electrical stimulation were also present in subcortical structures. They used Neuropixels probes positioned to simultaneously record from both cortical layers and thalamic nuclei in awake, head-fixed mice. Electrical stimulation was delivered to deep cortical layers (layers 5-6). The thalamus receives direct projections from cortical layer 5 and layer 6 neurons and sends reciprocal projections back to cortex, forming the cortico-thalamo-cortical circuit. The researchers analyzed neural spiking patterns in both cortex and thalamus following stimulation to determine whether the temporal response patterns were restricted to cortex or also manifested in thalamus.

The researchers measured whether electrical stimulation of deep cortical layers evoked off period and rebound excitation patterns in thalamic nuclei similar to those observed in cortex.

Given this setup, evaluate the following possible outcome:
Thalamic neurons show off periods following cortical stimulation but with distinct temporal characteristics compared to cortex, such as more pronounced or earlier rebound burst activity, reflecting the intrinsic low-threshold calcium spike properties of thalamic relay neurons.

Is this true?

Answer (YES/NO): YES